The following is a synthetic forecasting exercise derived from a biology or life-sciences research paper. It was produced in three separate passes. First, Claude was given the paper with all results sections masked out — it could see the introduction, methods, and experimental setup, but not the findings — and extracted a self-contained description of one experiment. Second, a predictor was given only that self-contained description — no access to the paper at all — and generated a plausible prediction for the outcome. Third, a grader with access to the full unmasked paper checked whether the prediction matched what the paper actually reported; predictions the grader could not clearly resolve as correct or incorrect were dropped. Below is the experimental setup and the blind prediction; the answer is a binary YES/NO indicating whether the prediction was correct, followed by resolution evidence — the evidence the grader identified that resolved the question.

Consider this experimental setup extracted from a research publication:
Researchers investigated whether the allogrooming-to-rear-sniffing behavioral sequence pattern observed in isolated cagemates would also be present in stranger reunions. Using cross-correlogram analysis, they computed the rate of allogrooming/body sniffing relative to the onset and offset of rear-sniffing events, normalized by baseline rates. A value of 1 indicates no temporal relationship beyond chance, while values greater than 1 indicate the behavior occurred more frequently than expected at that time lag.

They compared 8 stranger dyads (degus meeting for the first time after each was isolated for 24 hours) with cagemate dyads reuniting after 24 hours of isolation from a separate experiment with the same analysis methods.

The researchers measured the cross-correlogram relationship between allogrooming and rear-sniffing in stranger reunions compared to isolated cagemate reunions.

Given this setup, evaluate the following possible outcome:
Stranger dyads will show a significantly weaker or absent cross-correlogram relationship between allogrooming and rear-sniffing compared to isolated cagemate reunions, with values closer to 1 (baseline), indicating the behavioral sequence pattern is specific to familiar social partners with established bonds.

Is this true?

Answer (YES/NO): YES